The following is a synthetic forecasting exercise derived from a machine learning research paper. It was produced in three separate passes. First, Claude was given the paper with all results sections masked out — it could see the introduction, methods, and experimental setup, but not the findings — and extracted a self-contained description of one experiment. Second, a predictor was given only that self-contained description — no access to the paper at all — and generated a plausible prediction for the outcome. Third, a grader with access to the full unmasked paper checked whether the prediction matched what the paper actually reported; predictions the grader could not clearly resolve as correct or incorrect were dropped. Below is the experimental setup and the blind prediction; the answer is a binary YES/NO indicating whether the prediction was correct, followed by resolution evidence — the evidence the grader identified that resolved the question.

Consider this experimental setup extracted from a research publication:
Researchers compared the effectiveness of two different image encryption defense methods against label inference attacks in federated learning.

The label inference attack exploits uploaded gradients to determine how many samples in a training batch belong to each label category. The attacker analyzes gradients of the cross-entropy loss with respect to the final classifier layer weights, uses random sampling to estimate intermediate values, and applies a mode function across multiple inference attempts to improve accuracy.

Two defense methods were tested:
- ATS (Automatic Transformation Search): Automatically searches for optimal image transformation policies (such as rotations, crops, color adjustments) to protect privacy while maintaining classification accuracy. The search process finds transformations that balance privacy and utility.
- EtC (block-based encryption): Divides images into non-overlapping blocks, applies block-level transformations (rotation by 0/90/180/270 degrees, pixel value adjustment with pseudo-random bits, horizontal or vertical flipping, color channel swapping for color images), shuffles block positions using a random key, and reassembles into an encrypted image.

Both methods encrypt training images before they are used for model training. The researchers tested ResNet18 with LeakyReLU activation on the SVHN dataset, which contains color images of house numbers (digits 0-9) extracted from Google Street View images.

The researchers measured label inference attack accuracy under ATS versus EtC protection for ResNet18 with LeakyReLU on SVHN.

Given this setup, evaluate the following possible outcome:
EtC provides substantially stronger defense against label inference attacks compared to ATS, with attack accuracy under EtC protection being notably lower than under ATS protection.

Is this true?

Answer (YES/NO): NO